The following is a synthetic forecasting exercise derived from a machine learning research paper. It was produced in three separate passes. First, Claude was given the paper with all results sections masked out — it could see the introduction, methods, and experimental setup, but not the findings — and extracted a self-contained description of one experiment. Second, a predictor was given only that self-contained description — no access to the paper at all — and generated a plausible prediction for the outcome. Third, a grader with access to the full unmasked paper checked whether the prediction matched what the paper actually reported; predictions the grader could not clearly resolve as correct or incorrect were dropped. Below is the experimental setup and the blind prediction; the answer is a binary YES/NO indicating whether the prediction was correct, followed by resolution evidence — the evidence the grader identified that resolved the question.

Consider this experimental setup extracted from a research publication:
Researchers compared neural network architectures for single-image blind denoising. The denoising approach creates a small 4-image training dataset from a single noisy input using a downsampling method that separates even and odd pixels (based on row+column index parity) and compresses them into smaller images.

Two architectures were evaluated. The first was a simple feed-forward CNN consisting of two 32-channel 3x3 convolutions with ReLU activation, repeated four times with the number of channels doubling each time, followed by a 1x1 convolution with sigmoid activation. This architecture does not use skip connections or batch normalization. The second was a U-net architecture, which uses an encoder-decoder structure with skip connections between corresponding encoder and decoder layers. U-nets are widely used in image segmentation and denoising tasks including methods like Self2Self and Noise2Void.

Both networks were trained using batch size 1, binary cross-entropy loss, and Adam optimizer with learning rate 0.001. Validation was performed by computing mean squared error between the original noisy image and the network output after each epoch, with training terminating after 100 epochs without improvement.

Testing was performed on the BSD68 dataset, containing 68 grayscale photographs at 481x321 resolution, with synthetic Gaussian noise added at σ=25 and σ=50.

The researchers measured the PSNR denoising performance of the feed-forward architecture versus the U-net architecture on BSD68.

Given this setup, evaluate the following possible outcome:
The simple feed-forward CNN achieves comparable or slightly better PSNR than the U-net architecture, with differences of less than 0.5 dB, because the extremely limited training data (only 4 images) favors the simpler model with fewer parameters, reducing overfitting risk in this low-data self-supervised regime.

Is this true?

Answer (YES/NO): YES